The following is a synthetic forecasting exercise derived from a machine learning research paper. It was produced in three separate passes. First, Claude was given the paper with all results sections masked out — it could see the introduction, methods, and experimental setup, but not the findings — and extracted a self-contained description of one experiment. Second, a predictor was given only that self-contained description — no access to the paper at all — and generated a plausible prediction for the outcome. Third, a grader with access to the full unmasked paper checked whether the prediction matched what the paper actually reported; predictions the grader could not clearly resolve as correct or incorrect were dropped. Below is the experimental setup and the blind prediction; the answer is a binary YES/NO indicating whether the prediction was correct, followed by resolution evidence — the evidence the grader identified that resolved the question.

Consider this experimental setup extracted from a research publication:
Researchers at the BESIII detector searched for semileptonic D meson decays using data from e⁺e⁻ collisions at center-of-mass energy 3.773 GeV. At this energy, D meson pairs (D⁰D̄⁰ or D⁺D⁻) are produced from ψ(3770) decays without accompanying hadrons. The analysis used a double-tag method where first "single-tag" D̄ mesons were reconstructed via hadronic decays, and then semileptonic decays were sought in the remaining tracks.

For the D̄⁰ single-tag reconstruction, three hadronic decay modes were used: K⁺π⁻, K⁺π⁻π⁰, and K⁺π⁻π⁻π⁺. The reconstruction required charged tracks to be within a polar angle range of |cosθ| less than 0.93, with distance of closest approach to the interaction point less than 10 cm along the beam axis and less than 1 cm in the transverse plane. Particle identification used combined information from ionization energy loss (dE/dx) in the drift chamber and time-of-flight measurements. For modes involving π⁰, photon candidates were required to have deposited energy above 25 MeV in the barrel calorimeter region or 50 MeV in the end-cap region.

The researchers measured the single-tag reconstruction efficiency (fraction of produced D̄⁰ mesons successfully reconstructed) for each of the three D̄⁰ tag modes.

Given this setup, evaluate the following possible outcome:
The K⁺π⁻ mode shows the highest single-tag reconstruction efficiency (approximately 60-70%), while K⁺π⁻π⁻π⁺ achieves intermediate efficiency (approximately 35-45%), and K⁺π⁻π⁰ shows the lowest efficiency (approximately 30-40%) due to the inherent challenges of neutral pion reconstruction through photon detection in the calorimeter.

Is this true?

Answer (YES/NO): YES